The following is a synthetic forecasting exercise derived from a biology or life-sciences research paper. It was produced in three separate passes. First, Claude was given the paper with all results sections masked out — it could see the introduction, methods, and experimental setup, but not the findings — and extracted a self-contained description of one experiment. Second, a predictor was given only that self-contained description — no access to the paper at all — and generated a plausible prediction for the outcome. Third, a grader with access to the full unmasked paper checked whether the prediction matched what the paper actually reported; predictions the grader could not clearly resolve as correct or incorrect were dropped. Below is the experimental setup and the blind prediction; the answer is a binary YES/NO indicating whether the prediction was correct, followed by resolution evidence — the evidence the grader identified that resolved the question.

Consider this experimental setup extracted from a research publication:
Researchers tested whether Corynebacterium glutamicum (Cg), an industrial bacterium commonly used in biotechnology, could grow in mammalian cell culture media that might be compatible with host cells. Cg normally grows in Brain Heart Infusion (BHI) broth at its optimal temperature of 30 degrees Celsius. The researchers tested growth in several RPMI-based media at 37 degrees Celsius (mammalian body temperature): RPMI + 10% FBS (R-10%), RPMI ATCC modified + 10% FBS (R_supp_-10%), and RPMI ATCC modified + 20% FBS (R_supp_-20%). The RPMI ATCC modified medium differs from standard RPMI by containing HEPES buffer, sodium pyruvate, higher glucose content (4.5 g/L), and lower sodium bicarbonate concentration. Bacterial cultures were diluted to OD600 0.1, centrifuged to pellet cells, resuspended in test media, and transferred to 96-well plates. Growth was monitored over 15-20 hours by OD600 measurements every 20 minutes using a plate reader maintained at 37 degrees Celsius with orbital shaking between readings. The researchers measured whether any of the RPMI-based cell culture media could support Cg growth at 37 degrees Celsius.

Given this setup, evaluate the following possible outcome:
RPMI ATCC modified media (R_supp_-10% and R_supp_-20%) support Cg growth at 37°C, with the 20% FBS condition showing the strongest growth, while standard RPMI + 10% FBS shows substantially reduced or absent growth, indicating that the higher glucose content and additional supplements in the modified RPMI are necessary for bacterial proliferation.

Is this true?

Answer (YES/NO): NO